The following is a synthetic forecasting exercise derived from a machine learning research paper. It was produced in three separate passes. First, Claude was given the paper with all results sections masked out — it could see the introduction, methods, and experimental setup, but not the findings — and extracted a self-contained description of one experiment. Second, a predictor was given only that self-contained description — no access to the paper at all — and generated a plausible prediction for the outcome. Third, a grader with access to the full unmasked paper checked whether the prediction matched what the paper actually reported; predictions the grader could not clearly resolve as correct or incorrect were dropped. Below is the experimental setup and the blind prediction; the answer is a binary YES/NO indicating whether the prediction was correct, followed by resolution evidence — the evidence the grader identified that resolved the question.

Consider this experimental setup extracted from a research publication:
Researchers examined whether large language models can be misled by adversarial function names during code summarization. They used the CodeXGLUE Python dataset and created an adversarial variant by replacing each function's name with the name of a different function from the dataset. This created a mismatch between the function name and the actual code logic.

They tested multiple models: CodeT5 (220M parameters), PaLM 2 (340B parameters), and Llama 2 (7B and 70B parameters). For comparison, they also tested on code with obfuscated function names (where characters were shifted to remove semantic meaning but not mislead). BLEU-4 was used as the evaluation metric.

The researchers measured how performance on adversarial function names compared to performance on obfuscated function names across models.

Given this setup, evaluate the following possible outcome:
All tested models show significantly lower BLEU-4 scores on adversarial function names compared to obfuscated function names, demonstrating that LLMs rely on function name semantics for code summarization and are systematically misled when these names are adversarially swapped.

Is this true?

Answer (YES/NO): NO